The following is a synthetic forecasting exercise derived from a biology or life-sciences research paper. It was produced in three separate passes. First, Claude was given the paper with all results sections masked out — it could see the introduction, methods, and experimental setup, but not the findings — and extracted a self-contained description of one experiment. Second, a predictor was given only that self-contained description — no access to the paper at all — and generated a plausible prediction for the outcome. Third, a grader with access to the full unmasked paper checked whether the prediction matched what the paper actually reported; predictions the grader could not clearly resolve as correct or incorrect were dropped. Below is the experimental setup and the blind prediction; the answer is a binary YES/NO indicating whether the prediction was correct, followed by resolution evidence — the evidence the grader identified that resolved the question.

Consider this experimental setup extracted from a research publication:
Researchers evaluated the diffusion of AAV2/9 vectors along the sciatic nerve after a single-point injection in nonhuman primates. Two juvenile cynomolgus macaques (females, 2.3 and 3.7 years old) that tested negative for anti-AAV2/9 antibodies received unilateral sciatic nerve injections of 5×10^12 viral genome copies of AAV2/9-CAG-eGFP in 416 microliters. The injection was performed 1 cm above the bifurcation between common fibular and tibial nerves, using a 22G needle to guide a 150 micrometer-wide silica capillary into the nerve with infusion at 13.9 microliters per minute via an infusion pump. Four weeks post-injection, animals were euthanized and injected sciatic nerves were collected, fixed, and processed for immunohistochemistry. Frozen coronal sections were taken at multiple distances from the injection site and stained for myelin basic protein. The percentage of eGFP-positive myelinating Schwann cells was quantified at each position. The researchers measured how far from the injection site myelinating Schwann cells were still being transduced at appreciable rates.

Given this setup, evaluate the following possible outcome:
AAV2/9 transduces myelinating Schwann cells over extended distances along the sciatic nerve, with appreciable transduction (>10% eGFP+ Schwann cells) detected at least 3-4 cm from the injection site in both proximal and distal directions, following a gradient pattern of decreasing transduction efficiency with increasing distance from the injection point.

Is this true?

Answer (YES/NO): NO